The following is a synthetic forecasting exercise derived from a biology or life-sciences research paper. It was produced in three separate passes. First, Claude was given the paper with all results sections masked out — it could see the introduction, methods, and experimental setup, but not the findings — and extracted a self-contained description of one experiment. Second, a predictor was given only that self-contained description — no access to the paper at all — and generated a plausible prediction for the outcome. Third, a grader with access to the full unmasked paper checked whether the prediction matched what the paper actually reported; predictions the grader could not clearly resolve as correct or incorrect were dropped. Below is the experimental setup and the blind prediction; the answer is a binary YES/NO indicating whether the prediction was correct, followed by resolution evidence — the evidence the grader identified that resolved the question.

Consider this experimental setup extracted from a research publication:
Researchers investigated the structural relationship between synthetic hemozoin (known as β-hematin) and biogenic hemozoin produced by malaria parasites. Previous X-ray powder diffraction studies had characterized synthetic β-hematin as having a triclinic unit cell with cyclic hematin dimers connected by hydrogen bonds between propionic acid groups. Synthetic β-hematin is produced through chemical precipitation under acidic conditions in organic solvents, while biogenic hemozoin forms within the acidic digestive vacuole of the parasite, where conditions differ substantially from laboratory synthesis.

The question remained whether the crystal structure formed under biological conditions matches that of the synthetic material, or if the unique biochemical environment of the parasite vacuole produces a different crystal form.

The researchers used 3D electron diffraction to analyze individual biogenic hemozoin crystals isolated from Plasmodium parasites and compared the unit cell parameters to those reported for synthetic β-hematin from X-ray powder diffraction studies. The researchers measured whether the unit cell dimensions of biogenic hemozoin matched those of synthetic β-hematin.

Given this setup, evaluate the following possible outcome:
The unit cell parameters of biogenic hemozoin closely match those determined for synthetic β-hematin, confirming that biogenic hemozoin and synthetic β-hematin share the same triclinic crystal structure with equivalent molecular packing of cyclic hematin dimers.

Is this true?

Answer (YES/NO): NO